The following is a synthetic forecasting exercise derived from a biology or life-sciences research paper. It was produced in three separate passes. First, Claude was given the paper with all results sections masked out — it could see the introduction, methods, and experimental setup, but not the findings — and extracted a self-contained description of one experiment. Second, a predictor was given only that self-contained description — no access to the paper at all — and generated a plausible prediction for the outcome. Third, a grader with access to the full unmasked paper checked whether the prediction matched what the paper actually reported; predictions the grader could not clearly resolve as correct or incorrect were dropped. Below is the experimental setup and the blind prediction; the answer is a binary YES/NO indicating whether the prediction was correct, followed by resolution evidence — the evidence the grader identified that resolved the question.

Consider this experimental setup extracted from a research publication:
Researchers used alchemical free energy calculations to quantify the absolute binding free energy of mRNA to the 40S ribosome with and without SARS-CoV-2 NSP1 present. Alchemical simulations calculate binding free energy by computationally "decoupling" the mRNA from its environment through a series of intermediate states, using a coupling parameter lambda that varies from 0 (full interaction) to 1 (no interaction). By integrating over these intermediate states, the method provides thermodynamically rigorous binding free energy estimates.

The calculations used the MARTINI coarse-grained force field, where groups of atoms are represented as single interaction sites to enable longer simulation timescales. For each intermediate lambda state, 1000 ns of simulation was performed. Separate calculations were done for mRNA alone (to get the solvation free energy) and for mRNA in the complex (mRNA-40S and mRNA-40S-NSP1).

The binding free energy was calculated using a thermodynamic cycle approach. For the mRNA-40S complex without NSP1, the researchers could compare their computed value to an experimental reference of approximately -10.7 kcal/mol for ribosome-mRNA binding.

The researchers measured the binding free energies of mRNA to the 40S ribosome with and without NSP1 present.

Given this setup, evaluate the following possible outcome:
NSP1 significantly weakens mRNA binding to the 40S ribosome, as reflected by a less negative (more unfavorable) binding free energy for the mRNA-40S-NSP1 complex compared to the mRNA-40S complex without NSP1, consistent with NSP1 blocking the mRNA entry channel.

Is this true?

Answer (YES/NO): NO